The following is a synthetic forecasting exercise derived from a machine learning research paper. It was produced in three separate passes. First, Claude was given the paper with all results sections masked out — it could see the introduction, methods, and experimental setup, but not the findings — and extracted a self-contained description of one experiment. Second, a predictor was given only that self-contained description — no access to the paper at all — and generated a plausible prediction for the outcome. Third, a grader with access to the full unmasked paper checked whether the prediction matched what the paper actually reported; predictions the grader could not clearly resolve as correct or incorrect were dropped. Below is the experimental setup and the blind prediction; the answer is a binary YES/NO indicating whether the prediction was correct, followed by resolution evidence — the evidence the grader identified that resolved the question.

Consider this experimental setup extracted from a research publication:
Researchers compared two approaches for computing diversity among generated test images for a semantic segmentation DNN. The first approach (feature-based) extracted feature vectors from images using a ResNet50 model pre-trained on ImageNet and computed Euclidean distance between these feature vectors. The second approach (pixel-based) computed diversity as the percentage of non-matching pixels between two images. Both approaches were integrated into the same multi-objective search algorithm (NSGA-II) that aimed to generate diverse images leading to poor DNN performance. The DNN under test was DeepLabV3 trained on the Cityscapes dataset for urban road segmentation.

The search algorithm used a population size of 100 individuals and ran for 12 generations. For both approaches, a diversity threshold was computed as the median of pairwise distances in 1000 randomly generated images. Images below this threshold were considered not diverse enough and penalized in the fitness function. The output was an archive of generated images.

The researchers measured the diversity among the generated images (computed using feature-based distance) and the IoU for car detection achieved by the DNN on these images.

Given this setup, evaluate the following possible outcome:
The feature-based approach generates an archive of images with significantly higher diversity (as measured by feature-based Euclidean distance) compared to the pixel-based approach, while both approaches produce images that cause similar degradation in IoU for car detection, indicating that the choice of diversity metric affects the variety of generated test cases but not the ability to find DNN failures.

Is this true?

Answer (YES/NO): YES